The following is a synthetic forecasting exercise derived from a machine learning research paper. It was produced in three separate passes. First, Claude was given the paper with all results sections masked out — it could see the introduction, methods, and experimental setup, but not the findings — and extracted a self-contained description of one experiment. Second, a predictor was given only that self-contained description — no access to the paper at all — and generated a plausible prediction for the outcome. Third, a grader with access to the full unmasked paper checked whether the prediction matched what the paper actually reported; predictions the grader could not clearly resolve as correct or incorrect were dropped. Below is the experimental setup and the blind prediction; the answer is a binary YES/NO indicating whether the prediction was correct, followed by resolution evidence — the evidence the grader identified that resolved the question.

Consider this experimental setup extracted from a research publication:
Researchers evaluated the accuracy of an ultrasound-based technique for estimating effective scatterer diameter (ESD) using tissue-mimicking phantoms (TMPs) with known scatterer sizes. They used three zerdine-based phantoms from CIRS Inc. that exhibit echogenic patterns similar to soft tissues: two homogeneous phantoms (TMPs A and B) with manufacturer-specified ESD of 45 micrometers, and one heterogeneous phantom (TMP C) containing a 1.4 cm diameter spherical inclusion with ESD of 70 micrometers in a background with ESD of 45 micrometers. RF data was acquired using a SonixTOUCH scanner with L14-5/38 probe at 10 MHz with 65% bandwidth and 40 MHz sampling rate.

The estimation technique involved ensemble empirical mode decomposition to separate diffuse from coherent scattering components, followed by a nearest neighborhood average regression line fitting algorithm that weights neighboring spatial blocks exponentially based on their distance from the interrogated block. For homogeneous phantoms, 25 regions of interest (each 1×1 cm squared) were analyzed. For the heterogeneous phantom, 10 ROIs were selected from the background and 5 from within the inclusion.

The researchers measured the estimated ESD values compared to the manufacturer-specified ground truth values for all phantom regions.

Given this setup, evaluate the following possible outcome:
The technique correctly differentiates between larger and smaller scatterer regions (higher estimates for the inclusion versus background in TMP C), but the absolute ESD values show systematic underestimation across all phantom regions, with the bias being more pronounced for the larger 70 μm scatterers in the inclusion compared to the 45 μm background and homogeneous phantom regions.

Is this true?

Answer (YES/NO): NO